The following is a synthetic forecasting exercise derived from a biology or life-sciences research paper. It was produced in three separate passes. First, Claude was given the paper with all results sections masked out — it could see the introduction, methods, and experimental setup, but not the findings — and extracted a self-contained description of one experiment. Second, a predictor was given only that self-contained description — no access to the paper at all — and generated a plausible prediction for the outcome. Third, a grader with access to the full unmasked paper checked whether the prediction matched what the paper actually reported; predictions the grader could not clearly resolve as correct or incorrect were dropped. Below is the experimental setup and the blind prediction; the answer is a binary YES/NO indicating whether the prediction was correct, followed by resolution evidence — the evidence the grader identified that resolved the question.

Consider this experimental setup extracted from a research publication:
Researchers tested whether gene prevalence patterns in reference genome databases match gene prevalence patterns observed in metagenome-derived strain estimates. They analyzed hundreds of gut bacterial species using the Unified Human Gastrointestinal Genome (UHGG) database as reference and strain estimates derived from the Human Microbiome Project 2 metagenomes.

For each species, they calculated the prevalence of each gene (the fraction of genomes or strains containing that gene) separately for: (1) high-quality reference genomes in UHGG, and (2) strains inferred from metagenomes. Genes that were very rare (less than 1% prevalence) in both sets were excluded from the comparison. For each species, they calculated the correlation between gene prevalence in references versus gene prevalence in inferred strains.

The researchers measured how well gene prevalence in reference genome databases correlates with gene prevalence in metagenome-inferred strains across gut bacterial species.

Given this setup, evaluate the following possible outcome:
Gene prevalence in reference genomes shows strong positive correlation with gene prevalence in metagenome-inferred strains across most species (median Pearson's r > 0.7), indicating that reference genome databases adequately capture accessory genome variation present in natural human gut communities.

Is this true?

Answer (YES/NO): NO